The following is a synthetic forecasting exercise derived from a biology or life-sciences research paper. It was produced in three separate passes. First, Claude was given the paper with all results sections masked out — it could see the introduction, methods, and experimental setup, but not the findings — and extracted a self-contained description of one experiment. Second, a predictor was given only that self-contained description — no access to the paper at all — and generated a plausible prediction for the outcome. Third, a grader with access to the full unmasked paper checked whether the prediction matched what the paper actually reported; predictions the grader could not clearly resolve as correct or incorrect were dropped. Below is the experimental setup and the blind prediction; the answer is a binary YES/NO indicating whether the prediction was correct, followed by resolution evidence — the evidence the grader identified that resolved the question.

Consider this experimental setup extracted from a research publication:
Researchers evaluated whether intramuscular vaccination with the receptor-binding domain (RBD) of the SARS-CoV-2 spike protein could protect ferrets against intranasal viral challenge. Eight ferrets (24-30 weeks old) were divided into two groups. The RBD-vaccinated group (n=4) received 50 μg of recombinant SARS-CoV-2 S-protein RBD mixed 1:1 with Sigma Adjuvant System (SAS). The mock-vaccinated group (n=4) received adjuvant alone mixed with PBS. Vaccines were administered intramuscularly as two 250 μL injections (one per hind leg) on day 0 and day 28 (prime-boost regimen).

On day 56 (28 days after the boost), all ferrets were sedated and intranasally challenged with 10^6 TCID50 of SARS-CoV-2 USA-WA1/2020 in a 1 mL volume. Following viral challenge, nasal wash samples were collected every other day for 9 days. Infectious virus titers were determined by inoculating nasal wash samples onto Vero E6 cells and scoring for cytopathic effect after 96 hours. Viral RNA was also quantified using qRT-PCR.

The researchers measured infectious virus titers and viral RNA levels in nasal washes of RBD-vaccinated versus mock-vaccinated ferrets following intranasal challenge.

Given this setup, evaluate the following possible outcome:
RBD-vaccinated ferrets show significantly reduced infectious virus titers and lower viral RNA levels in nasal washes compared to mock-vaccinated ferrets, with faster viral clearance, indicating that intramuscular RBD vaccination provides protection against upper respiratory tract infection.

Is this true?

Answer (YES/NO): NO